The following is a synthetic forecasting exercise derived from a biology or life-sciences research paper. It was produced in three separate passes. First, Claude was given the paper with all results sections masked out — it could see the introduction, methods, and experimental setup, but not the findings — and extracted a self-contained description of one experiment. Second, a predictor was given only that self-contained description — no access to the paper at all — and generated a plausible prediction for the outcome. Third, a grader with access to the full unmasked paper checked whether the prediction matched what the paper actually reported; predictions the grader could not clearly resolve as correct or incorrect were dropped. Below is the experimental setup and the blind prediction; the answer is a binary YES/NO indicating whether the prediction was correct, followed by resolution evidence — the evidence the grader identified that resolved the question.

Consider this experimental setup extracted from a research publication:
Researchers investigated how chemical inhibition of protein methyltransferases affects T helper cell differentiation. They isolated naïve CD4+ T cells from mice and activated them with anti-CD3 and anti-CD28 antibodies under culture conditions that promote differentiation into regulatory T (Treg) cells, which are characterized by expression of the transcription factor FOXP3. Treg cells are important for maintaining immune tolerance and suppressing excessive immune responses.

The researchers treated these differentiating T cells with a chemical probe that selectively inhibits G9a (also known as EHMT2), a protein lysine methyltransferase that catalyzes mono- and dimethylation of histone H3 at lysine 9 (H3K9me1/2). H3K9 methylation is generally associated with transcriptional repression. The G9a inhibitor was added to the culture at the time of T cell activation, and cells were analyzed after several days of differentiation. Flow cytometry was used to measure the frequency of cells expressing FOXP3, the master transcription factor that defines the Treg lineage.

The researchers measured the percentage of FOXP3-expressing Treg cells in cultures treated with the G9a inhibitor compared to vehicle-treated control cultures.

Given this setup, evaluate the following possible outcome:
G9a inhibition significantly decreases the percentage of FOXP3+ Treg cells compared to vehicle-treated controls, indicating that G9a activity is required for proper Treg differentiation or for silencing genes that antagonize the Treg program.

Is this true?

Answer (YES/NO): NO